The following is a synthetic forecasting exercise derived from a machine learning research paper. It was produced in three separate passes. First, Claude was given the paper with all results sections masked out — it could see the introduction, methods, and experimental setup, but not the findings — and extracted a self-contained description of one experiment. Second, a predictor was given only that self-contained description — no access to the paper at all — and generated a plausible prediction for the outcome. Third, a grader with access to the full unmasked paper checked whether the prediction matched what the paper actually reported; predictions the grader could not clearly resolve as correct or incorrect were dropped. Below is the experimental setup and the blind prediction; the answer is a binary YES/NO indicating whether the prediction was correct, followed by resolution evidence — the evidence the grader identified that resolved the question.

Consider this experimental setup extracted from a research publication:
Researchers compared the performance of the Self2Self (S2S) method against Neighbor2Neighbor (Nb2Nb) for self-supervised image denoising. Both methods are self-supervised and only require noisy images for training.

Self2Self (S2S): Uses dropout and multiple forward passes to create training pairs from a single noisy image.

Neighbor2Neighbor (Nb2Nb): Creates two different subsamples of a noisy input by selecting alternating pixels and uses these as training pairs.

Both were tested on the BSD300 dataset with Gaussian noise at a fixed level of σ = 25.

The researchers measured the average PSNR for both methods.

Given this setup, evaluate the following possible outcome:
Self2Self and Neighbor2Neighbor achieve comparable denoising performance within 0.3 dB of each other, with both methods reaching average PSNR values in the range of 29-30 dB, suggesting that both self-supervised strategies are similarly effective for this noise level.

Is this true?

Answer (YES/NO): NO